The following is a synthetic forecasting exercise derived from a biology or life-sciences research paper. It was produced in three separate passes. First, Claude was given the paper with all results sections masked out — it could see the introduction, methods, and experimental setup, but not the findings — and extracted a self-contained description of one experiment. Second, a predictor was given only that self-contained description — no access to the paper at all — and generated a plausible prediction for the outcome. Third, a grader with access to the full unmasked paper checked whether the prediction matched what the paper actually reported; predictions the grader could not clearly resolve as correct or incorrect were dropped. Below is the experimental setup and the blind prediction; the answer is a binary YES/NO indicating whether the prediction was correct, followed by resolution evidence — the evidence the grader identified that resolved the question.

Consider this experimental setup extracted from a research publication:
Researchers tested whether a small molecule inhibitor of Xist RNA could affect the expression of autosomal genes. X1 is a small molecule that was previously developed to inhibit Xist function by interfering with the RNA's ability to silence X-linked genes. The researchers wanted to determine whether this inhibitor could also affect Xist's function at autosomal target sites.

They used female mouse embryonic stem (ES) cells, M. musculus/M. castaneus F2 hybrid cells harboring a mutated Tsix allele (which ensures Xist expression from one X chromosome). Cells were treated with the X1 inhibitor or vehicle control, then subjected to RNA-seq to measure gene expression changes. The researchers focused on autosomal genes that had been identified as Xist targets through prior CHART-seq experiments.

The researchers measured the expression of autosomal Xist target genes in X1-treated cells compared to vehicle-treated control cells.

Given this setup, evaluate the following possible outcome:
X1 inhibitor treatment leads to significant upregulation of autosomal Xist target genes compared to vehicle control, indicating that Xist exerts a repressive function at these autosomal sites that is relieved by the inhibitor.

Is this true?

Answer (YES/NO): YES